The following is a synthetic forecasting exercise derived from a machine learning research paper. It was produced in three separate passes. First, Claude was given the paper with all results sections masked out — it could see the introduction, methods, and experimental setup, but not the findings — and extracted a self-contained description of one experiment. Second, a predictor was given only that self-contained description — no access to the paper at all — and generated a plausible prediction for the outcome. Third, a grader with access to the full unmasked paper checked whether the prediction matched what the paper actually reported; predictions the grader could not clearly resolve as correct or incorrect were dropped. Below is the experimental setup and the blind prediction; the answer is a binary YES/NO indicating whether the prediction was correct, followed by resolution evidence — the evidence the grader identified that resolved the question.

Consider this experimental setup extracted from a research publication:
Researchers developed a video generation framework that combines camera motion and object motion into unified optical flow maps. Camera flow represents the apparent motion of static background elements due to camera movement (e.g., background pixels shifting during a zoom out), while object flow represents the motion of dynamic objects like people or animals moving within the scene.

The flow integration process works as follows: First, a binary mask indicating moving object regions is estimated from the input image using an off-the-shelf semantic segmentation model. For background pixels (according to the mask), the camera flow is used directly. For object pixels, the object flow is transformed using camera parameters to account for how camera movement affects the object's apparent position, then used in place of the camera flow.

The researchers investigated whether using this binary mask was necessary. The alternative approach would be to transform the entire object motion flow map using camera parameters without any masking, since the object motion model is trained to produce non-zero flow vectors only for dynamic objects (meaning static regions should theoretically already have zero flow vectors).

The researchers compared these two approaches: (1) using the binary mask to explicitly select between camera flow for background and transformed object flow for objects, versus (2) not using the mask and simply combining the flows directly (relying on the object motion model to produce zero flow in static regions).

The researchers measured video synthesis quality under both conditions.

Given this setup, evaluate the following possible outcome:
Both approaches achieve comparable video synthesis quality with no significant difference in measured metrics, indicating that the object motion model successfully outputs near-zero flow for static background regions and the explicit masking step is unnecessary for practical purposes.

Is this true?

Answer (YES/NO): NO